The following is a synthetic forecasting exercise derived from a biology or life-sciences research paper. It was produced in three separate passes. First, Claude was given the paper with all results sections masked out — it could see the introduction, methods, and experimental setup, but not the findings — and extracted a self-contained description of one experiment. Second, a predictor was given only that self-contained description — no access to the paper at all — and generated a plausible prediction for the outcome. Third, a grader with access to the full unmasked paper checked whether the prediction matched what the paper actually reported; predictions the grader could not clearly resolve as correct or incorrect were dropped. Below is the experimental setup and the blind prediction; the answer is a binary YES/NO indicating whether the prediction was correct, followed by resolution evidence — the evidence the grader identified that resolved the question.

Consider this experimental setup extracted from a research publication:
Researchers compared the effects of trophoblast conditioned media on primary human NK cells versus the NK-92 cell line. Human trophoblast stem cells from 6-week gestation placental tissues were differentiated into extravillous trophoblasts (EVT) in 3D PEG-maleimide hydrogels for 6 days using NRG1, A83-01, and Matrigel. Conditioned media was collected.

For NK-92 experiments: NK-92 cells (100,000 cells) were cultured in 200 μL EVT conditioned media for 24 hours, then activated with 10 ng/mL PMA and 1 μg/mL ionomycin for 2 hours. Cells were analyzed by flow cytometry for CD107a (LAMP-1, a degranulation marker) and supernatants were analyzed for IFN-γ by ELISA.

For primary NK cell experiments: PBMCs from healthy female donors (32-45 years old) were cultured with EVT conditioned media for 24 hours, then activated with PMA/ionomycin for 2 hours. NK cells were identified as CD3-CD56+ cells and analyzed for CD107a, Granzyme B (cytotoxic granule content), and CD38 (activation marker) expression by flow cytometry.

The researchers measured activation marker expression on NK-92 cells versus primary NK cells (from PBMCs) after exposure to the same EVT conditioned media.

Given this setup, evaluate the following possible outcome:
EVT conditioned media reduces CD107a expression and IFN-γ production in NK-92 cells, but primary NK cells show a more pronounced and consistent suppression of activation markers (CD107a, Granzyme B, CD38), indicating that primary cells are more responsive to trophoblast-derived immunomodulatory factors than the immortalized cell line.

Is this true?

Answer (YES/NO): NO